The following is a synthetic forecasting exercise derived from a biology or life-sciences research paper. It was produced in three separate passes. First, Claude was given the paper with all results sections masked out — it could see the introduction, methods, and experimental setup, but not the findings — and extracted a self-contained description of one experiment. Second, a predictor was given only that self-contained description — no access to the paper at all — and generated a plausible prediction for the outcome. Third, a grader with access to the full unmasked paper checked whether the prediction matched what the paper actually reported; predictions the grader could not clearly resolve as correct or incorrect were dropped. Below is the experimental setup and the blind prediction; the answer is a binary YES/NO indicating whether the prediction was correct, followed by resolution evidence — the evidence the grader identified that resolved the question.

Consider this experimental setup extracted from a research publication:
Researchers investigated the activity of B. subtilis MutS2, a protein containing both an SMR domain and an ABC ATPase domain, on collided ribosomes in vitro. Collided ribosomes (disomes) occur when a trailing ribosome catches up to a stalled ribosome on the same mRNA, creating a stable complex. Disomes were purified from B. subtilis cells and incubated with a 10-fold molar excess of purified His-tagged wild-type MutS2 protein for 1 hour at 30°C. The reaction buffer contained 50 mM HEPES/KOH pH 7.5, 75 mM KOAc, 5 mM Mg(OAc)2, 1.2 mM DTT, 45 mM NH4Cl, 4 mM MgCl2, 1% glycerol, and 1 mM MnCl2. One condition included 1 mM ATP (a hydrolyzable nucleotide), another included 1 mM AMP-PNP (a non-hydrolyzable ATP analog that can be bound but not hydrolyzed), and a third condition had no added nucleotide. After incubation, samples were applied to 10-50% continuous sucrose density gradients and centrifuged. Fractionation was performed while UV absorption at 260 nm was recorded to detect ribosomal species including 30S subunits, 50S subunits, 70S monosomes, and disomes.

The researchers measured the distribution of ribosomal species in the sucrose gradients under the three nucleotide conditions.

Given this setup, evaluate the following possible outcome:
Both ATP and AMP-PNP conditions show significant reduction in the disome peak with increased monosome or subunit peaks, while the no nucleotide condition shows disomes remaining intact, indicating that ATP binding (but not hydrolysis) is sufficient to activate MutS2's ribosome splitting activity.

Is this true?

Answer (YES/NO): NO